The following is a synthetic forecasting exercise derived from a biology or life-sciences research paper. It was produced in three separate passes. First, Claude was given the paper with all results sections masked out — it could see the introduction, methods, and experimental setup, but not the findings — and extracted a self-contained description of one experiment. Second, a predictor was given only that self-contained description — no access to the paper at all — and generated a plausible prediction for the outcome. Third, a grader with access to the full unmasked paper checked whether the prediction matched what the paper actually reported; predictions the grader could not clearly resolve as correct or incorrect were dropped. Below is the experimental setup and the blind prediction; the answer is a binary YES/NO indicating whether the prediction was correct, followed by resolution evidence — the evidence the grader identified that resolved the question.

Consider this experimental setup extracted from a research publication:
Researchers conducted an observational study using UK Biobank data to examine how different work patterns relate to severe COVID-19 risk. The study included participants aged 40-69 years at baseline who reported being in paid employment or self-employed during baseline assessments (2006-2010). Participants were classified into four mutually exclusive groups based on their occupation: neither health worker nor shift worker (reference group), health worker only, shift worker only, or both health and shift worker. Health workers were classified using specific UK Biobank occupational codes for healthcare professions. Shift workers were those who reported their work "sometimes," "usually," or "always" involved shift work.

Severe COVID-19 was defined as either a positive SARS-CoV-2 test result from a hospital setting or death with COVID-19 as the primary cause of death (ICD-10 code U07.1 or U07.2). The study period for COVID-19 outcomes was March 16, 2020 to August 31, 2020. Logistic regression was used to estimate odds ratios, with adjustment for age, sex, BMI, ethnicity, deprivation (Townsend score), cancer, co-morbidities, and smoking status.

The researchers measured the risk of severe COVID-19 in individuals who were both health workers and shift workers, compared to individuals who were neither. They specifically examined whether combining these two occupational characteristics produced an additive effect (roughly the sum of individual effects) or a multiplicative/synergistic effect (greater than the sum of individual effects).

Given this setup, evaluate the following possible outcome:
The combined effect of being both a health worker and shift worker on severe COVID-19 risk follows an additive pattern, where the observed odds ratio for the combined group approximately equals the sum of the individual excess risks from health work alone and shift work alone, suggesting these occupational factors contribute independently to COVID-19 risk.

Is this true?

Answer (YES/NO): NO